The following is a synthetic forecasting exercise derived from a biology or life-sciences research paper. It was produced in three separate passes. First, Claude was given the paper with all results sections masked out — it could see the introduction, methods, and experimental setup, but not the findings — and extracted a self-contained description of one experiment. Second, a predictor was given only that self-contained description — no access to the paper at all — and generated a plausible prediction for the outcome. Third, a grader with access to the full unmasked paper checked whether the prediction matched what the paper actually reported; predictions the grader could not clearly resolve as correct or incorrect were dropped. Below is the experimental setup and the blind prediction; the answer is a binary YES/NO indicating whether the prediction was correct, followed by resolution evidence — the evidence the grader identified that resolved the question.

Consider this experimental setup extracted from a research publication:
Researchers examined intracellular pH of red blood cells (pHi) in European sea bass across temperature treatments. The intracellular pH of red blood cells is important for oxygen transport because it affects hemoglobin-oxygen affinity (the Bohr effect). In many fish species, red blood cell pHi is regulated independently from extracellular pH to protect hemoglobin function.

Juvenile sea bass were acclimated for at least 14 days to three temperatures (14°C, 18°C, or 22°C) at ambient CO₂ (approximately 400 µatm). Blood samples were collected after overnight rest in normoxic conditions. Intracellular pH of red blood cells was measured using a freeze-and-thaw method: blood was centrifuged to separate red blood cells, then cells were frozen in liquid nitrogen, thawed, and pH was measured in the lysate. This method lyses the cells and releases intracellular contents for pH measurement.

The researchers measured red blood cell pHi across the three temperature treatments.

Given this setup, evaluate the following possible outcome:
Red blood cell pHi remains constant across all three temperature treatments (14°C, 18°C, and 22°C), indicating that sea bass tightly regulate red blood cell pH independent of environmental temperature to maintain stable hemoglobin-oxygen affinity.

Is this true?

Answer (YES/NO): YES